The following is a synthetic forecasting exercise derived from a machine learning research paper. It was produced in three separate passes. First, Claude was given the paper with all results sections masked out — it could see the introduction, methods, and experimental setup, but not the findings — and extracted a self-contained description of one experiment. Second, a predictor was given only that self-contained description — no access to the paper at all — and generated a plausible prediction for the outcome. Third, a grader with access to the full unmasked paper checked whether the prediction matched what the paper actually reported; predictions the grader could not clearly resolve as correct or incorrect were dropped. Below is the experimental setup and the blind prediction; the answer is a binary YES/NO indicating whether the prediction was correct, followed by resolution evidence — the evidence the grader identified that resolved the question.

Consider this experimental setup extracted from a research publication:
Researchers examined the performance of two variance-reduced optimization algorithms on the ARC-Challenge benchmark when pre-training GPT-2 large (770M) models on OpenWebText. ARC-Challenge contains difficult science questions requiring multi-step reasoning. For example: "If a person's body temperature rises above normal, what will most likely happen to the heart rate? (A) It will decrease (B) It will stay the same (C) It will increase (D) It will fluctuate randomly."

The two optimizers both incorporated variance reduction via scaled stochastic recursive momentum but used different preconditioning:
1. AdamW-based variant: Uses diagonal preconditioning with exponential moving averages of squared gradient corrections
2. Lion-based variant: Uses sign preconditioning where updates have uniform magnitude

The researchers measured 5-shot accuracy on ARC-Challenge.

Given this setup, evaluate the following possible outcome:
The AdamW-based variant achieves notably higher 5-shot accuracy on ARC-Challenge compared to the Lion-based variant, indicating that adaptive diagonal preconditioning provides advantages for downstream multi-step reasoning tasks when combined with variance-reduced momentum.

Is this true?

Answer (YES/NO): NO